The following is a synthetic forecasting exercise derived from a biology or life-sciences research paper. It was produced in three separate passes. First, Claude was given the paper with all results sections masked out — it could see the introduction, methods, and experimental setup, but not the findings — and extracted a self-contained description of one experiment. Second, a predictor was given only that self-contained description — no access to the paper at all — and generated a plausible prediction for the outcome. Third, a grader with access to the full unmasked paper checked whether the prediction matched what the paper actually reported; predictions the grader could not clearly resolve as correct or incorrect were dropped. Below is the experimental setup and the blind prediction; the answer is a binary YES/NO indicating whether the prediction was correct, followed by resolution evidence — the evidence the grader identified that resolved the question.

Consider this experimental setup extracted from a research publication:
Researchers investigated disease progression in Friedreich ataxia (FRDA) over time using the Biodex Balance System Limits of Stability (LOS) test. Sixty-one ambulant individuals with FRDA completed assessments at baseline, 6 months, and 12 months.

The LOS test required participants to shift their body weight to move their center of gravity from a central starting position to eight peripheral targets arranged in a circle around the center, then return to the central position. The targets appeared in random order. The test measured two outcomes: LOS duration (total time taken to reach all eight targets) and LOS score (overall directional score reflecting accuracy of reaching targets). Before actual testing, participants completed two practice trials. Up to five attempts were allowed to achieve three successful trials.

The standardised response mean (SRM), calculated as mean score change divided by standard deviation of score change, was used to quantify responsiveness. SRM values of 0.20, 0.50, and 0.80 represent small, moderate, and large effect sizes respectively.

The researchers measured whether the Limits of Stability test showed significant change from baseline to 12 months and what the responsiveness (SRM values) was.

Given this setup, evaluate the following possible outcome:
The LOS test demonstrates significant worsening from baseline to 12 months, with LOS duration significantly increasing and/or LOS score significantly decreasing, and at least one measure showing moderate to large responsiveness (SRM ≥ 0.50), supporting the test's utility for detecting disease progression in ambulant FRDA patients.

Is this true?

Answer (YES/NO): NO